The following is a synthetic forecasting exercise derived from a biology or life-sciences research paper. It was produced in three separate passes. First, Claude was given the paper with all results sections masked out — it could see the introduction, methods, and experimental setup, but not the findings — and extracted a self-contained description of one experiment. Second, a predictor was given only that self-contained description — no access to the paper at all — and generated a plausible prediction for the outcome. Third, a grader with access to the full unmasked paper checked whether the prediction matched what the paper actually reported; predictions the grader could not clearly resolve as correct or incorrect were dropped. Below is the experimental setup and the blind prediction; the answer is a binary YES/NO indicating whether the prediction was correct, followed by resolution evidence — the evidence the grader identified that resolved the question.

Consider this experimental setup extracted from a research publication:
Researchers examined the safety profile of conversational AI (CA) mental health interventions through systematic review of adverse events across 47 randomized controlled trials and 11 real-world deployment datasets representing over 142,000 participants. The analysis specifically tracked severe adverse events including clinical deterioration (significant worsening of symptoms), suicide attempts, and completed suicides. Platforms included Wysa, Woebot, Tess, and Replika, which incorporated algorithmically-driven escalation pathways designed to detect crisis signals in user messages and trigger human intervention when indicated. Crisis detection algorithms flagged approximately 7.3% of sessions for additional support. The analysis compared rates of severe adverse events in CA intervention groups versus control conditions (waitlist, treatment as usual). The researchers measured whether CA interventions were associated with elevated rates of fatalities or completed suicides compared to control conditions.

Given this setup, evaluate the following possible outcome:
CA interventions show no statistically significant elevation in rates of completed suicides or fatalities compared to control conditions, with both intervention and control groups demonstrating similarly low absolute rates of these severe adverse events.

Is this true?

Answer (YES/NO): YES